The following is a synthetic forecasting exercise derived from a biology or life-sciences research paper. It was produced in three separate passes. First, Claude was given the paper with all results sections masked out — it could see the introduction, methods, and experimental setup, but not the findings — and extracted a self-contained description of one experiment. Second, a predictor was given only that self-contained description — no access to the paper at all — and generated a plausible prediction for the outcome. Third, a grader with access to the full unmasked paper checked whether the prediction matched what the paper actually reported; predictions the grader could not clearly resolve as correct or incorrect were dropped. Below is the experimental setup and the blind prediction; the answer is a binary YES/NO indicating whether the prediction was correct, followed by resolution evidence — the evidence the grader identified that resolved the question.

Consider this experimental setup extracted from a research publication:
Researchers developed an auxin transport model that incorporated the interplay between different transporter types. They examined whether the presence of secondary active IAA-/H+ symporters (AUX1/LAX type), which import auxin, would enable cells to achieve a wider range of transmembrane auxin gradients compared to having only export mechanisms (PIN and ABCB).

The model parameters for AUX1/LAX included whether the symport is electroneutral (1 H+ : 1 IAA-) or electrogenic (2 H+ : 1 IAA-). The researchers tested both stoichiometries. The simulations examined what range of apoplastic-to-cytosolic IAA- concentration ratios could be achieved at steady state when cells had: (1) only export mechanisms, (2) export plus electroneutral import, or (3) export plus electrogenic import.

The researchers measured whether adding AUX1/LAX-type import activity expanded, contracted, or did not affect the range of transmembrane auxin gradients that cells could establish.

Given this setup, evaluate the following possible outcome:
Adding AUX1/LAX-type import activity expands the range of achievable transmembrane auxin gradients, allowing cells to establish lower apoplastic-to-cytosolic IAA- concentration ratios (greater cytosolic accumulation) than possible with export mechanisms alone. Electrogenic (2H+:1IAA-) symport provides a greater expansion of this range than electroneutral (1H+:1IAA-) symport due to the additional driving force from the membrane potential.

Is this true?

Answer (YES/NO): NO